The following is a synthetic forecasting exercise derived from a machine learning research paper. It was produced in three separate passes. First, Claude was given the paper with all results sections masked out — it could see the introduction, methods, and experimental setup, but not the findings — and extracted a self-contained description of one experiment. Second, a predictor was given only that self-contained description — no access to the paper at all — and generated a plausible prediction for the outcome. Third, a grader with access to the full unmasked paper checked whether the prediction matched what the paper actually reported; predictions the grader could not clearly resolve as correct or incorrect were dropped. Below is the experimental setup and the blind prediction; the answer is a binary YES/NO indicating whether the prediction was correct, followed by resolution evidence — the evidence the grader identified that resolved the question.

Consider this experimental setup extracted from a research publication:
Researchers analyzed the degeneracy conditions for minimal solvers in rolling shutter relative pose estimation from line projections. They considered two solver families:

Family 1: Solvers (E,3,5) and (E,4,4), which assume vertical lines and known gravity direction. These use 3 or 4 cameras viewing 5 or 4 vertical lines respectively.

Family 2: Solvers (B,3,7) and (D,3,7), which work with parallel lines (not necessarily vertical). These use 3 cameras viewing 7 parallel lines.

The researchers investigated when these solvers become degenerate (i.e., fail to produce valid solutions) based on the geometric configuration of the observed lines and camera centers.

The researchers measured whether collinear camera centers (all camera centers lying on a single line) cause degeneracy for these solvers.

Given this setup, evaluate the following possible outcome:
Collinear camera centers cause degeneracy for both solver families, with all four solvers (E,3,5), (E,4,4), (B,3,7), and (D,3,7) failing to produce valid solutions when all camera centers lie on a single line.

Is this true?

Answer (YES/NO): NO